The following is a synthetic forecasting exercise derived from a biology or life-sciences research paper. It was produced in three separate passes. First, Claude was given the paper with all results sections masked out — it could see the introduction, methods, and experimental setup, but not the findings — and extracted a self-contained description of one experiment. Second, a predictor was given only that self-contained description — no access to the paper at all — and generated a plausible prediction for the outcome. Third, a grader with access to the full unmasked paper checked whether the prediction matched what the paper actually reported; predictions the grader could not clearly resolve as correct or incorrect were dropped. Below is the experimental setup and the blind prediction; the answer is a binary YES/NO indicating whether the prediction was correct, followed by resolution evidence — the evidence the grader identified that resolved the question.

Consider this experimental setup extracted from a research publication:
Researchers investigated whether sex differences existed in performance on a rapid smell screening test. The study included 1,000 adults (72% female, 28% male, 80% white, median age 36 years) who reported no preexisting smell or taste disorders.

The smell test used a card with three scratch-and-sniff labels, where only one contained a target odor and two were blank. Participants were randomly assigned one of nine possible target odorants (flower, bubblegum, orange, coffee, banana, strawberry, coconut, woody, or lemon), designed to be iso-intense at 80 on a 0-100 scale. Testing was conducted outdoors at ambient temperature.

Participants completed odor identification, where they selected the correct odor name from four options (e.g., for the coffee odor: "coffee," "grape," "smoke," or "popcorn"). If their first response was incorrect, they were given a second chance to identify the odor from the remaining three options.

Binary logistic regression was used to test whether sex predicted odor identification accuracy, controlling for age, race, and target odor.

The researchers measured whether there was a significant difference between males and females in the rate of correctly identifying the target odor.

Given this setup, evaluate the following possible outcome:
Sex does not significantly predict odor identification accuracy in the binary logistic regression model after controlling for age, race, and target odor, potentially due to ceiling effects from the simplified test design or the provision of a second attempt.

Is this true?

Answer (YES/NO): YES